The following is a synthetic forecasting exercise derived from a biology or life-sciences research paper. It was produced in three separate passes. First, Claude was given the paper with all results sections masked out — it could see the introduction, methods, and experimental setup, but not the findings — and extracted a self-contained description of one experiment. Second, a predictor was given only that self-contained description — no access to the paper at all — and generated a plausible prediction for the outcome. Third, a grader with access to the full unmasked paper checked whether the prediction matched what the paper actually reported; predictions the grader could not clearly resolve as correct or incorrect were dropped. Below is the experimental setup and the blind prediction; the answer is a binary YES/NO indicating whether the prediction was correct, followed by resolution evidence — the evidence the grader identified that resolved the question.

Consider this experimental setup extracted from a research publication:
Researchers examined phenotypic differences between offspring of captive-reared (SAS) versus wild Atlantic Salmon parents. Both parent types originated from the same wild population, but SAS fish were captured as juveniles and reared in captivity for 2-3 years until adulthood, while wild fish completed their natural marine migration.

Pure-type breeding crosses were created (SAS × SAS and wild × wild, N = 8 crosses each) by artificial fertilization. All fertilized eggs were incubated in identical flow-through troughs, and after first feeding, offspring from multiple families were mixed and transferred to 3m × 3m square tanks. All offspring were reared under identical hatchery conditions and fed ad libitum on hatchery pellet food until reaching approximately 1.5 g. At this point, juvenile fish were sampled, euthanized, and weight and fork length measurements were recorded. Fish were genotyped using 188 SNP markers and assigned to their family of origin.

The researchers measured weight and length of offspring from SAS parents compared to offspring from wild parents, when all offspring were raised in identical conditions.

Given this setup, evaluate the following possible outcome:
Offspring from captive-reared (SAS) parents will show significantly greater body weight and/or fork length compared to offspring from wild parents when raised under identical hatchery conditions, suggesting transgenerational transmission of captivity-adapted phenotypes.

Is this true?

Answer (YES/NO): NO